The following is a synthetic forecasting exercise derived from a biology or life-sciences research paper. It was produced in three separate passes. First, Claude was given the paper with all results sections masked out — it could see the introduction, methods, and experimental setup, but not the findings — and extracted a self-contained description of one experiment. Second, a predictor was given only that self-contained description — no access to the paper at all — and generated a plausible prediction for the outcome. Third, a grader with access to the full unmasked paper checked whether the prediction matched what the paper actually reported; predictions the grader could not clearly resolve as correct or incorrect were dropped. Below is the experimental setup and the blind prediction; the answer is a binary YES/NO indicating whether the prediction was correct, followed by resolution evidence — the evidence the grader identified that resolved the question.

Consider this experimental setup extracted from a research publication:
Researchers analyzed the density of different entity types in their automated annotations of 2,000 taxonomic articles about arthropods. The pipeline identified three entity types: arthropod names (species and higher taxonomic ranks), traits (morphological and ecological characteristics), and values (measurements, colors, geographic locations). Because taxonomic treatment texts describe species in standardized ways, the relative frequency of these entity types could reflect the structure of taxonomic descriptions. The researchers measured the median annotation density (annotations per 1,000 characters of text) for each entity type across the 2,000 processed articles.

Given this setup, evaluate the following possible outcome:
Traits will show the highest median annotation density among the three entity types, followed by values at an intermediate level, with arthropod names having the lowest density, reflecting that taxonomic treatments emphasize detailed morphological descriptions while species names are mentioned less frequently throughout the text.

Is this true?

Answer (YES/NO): NO